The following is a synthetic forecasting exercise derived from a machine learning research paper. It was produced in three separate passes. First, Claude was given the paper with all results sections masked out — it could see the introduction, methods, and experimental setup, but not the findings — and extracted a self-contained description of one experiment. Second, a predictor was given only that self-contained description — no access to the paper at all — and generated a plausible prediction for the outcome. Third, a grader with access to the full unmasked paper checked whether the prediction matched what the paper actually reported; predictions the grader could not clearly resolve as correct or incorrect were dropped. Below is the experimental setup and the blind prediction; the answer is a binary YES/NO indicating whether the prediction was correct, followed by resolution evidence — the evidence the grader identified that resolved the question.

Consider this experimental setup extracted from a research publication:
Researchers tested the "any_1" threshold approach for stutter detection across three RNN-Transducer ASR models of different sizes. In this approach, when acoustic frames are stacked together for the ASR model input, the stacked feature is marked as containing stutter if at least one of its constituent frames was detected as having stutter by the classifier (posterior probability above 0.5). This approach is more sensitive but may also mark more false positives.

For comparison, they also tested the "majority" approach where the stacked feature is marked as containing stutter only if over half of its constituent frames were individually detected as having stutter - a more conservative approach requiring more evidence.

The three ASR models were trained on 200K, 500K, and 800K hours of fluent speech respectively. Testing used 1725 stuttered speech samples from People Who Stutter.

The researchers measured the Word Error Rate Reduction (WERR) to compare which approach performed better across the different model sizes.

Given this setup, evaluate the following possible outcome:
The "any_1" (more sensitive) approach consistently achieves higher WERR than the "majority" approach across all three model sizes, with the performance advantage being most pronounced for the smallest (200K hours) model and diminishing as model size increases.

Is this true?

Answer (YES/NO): NO